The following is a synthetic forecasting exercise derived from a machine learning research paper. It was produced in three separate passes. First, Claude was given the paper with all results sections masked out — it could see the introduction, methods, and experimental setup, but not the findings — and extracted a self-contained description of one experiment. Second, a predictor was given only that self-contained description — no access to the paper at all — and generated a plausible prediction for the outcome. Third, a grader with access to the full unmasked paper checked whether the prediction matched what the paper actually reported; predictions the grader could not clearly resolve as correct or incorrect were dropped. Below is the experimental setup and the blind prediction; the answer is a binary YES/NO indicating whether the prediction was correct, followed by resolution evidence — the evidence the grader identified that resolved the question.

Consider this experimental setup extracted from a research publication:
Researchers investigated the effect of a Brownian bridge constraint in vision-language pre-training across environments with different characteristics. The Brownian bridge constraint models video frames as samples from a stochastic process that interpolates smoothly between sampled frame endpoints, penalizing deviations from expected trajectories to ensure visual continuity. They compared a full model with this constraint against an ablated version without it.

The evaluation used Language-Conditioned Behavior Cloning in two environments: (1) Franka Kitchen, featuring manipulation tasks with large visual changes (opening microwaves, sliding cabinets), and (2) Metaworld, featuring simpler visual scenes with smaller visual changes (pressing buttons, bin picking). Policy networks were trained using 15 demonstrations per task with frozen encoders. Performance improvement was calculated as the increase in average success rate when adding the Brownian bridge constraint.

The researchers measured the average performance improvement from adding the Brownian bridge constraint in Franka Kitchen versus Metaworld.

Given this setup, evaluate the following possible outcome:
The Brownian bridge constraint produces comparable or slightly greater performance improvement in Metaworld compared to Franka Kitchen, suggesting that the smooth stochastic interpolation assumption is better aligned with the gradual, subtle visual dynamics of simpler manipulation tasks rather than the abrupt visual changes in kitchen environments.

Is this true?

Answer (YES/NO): NO